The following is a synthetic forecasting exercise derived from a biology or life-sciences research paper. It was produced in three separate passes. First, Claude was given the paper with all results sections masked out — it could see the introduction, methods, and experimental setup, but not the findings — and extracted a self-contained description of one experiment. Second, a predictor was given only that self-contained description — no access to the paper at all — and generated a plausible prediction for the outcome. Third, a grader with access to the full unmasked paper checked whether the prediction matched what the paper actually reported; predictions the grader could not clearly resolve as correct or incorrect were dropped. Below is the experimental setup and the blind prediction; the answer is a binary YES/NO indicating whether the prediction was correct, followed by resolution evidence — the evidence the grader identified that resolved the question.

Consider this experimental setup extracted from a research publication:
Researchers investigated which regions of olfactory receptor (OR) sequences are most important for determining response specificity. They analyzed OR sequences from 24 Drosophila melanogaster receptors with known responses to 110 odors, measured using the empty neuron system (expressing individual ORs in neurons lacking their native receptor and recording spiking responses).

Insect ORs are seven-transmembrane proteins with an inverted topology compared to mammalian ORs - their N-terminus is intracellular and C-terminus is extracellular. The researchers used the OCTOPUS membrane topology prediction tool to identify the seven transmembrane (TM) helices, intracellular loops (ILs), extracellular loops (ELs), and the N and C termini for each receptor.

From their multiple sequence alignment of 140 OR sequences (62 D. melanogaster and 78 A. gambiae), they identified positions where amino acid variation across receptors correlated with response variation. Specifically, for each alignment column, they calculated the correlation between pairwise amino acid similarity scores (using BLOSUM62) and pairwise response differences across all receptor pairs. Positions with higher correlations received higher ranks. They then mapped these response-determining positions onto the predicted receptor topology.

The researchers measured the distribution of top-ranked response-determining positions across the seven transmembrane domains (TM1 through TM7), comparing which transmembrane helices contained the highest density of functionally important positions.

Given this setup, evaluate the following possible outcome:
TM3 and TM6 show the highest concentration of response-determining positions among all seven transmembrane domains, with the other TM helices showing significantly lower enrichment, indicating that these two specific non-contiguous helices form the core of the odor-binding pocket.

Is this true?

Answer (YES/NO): NO